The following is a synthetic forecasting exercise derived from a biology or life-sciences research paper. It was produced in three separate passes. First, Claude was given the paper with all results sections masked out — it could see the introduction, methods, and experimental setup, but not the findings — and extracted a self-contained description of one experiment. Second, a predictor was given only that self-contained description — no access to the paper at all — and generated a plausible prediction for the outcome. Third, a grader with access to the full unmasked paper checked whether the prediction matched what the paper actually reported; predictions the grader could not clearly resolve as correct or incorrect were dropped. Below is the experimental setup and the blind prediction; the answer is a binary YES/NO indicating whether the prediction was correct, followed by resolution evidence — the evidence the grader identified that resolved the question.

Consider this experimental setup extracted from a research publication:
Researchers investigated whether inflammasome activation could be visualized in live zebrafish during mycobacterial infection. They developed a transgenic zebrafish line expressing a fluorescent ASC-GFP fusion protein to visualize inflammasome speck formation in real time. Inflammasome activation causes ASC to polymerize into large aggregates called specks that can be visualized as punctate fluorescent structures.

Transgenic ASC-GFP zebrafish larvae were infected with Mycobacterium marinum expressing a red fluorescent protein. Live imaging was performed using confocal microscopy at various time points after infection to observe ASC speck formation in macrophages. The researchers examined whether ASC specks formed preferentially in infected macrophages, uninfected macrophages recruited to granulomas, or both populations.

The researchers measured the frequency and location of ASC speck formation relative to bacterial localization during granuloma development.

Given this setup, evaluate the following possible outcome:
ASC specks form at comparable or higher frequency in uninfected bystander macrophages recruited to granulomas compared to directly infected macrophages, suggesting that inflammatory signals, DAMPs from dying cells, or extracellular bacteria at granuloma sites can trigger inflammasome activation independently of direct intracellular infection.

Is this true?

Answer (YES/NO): NO